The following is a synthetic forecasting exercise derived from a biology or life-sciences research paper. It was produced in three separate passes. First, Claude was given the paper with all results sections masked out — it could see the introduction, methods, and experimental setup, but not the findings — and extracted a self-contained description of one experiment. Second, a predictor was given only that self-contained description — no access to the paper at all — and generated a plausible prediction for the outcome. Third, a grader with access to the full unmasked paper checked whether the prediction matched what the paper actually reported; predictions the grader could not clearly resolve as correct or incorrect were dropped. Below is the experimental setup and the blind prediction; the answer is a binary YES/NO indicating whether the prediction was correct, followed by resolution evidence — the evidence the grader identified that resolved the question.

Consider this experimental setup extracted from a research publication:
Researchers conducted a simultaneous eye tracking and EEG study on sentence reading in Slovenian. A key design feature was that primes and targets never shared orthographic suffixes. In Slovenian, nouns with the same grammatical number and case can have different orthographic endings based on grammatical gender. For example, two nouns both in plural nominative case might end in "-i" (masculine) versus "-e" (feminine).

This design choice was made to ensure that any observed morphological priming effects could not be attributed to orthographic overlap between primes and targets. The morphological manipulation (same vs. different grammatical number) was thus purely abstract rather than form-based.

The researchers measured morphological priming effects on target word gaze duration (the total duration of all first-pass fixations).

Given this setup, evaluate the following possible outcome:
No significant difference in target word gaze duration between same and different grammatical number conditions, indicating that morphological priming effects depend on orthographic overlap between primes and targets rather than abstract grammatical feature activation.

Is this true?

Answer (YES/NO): YES